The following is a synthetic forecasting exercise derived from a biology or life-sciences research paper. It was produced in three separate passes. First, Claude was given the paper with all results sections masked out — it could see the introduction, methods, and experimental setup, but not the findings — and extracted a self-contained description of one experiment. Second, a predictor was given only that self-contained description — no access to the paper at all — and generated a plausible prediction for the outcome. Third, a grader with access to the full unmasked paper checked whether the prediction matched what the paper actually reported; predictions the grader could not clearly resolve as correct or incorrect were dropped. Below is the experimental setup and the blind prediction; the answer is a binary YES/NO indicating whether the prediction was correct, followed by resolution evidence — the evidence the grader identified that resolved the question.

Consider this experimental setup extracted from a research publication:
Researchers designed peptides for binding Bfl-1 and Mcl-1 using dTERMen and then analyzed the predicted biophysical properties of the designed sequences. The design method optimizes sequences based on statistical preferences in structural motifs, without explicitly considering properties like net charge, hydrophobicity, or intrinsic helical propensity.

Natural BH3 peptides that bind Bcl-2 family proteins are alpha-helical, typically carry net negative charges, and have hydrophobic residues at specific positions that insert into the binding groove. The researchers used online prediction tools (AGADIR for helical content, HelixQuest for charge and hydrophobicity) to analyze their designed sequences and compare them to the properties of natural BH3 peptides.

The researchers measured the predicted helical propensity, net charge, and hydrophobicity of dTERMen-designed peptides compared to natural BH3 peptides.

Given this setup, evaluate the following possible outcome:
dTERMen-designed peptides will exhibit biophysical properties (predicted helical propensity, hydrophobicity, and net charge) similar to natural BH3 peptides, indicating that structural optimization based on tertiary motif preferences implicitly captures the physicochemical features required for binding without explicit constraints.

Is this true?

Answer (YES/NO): NO